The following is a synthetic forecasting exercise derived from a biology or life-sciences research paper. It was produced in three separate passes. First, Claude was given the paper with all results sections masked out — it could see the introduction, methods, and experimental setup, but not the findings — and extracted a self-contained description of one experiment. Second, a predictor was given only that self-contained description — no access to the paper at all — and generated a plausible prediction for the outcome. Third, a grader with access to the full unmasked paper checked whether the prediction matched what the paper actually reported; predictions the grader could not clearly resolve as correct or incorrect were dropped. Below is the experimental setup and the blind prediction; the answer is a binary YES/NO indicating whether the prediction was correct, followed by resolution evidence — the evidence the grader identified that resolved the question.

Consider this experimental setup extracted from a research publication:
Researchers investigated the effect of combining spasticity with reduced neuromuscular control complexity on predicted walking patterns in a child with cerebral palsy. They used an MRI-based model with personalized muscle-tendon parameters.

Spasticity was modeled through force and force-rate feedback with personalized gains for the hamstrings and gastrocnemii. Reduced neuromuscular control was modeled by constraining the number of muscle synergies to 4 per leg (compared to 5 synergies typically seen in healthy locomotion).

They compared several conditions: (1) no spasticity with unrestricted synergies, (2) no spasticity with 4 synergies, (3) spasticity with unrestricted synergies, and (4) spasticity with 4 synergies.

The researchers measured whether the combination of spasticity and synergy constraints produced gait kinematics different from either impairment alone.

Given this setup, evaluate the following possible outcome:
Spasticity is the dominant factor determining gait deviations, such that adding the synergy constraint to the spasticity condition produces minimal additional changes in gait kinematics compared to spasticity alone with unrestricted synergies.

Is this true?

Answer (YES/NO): NO